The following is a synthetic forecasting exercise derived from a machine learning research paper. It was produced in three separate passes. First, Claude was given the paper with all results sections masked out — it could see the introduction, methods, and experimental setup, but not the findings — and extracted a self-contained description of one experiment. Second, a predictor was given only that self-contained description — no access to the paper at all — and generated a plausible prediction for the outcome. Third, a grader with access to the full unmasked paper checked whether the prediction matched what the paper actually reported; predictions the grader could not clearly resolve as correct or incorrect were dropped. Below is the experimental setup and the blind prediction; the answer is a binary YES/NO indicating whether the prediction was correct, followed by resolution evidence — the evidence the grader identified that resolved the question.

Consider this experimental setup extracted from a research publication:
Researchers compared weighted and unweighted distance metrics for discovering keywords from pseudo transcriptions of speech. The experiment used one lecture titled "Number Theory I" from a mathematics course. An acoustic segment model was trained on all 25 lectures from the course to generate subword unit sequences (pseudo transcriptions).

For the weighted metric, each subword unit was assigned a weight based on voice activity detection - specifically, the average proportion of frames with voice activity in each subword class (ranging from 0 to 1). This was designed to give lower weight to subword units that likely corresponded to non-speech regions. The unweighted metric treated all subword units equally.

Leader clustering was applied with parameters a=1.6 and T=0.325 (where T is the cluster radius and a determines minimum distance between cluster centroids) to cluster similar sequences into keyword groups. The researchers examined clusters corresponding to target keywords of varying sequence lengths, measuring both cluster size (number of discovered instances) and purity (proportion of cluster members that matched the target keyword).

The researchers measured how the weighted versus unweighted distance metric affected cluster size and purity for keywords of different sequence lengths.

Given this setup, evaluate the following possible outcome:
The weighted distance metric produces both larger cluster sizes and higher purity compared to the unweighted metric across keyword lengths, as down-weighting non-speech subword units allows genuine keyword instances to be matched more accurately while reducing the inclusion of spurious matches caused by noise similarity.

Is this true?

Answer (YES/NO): NO